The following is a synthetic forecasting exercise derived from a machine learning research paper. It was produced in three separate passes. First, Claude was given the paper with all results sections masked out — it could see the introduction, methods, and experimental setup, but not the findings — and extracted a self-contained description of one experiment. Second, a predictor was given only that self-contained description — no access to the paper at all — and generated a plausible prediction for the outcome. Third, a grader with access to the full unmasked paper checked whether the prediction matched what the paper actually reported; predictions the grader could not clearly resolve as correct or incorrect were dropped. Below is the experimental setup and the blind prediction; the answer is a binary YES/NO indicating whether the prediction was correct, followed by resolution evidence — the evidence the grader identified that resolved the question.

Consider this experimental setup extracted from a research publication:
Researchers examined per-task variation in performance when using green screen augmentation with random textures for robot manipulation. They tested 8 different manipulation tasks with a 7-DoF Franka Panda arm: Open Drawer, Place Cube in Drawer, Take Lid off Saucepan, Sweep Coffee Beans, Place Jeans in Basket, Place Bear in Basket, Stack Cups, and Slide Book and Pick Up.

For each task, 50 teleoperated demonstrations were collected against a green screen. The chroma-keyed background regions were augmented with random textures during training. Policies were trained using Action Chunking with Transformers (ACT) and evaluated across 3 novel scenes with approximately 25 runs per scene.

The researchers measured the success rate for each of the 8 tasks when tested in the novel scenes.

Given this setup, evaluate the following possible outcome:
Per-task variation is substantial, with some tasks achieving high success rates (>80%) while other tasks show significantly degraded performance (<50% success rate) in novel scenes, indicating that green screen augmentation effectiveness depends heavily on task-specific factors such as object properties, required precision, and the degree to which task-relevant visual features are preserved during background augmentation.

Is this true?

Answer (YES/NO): NO